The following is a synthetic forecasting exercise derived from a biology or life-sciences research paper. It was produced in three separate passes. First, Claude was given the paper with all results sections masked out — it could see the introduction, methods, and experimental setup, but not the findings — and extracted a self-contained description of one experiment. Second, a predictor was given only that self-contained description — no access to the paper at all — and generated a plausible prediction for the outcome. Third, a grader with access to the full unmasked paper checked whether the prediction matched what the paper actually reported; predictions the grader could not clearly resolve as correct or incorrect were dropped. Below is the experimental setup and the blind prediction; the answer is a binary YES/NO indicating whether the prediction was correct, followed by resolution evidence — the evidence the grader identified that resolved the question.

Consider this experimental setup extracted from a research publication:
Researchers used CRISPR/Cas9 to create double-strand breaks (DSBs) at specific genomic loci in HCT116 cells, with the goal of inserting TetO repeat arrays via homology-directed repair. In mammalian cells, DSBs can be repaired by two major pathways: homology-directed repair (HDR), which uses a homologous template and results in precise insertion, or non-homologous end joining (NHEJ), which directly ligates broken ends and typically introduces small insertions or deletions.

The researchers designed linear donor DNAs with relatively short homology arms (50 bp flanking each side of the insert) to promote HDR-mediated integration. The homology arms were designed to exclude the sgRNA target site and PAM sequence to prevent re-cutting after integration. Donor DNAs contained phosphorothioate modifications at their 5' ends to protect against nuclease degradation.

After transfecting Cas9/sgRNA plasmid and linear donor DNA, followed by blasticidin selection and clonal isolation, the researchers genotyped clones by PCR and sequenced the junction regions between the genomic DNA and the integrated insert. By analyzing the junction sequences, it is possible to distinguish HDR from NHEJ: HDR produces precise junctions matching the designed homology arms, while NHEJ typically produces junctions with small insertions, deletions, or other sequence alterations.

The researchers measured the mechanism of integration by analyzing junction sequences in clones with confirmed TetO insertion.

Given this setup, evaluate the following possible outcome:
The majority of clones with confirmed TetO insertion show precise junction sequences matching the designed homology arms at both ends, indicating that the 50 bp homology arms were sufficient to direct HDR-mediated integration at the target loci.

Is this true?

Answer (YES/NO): NO